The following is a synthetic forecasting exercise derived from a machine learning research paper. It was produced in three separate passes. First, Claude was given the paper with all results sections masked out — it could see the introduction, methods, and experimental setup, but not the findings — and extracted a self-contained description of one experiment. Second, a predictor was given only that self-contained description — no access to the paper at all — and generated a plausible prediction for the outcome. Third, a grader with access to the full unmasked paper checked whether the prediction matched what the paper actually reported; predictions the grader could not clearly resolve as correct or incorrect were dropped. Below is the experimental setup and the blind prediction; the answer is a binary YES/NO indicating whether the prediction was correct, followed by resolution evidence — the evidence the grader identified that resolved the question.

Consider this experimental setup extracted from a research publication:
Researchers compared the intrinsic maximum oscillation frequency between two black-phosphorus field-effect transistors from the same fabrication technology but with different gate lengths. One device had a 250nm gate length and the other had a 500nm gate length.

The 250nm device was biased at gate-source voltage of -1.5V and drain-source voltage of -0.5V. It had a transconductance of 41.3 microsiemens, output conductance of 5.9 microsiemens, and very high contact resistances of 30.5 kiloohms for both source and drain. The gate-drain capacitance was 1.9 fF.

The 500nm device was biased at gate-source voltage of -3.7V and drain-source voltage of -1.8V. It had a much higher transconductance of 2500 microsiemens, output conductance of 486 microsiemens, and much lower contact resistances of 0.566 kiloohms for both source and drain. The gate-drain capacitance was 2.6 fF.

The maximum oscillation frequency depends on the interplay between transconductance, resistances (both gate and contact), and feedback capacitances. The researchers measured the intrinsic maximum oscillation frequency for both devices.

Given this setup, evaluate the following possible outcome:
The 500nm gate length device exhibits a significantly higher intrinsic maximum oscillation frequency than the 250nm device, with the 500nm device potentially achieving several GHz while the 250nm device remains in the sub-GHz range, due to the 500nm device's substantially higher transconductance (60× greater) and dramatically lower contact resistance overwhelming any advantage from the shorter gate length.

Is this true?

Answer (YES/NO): NO